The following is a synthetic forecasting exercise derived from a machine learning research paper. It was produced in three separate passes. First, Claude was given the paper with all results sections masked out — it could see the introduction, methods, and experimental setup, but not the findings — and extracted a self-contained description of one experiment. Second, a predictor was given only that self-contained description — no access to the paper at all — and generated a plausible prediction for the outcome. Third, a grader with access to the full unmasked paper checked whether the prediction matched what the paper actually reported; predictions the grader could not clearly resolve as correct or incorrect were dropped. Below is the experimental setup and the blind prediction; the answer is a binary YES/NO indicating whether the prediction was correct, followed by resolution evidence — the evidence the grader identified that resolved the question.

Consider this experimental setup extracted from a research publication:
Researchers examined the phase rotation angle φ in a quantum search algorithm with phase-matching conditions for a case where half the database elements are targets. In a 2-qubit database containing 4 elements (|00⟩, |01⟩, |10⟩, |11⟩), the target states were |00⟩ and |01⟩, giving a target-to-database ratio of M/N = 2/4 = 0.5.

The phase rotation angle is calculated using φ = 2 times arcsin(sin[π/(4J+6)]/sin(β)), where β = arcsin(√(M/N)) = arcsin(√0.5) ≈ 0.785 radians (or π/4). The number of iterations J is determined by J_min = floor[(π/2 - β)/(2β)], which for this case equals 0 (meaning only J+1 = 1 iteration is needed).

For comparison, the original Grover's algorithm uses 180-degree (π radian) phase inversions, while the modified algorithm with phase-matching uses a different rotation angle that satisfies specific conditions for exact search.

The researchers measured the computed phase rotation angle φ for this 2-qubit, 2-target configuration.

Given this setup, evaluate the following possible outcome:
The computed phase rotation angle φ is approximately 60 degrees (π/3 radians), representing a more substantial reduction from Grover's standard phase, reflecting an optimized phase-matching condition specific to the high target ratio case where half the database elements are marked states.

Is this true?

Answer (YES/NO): NO